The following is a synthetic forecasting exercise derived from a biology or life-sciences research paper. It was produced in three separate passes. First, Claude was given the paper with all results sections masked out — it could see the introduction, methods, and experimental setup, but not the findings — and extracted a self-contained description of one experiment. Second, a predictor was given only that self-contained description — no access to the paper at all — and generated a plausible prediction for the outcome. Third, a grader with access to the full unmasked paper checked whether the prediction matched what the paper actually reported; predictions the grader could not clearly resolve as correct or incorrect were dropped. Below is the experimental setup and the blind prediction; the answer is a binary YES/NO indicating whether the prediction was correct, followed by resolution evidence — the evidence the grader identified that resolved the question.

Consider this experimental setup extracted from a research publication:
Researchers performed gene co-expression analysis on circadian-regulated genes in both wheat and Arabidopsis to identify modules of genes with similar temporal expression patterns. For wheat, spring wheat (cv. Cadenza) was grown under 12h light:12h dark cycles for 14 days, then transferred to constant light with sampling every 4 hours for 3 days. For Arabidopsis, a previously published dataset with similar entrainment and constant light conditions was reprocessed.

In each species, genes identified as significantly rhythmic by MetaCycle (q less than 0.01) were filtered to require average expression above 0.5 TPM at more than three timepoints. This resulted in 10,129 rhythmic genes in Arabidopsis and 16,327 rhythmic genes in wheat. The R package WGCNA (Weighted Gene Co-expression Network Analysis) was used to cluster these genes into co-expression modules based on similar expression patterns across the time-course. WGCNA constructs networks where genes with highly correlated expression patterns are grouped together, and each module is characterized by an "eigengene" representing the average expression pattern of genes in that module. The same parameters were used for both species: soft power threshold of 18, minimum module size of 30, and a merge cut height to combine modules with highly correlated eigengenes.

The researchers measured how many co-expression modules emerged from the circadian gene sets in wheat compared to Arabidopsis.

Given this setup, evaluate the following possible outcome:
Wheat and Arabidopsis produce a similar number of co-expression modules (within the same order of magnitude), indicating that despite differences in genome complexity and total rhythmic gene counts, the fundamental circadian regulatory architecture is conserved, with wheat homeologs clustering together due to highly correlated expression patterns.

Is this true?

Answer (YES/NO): YES